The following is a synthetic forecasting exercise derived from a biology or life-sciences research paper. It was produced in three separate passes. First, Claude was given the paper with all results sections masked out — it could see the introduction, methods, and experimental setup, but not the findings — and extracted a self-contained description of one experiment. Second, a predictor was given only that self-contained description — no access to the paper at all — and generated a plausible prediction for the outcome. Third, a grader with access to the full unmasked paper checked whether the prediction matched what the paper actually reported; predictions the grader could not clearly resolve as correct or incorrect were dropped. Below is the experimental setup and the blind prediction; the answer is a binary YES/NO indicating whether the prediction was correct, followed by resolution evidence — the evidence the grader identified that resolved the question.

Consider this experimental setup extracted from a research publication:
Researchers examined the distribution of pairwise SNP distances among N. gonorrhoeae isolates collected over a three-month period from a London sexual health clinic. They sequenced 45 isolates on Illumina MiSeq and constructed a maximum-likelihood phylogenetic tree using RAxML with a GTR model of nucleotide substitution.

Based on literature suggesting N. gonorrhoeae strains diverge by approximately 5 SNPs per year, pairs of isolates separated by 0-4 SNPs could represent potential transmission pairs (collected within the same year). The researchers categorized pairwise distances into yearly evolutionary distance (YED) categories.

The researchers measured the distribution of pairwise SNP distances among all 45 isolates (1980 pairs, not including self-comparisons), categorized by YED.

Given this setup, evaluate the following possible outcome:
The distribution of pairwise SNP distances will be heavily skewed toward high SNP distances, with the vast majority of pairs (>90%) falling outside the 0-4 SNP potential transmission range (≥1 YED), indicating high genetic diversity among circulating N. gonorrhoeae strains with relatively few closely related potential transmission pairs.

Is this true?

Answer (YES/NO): YES